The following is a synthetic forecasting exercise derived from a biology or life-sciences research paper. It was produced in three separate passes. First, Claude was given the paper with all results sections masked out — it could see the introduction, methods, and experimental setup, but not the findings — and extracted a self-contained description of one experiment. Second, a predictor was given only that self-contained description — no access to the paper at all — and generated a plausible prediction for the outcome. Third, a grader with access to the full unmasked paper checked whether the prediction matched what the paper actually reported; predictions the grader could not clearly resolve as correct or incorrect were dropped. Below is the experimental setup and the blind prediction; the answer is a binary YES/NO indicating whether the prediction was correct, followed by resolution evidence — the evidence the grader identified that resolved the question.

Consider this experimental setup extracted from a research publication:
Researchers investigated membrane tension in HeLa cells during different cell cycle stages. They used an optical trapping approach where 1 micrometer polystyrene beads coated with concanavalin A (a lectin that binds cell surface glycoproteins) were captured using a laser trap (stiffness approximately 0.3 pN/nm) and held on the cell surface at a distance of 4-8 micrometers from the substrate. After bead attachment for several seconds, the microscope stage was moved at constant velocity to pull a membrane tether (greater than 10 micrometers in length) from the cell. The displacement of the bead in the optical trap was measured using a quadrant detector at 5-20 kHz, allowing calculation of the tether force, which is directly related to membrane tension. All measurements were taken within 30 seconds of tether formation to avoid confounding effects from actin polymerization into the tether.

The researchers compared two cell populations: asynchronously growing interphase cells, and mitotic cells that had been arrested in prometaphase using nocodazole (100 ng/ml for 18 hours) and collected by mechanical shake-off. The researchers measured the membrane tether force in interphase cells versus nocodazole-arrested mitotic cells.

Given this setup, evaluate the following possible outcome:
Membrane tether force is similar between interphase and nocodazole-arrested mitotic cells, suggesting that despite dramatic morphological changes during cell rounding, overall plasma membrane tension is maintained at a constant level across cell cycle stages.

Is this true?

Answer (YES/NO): NO